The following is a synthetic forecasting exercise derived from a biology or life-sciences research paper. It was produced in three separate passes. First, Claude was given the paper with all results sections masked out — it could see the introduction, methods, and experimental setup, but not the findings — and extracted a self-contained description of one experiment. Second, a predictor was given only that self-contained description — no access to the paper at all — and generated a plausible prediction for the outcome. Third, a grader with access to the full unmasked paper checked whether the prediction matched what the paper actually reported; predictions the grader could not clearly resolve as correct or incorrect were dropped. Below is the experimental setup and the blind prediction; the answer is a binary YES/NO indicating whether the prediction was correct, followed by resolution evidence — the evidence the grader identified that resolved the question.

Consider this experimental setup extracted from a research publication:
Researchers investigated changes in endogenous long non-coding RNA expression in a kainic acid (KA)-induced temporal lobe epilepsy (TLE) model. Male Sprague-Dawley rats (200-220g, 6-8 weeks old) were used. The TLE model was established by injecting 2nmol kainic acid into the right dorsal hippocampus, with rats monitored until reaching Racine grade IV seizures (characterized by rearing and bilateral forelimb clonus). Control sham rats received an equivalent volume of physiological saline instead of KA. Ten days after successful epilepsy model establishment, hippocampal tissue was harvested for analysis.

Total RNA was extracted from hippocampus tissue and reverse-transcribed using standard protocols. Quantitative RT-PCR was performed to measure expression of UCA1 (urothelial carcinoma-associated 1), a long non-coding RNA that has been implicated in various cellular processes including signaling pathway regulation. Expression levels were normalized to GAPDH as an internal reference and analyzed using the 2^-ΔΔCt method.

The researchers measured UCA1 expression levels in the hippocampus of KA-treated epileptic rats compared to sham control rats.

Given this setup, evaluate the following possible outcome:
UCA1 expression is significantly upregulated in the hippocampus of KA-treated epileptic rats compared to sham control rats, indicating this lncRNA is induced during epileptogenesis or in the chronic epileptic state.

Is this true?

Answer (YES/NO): NO